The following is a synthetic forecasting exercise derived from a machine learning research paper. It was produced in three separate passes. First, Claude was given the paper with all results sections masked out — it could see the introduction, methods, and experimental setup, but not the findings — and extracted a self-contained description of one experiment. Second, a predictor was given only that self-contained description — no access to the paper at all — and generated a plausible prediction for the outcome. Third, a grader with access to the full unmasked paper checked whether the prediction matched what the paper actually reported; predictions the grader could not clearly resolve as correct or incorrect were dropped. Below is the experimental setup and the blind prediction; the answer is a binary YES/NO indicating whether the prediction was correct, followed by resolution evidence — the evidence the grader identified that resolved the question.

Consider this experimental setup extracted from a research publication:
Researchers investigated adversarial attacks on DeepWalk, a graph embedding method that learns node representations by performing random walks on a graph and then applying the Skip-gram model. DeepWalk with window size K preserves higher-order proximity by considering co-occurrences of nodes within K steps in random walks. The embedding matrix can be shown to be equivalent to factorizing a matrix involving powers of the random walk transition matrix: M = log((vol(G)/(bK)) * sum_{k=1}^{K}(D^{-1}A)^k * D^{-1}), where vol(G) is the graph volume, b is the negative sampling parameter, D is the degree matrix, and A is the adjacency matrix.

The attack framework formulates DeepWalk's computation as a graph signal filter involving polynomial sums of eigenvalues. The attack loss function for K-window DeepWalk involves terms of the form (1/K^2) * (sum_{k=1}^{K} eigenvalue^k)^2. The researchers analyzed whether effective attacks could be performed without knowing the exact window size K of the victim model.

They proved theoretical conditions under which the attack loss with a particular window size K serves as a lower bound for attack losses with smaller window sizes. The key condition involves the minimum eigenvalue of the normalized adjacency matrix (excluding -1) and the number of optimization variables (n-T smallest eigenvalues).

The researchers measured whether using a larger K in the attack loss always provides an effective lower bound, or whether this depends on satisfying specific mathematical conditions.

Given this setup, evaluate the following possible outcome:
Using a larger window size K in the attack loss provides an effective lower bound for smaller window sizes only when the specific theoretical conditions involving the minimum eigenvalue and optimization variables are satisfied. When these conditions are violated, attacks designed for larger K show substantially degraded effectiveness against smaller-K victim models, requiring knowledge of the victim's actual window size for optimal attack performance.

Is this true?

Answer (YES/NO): NO